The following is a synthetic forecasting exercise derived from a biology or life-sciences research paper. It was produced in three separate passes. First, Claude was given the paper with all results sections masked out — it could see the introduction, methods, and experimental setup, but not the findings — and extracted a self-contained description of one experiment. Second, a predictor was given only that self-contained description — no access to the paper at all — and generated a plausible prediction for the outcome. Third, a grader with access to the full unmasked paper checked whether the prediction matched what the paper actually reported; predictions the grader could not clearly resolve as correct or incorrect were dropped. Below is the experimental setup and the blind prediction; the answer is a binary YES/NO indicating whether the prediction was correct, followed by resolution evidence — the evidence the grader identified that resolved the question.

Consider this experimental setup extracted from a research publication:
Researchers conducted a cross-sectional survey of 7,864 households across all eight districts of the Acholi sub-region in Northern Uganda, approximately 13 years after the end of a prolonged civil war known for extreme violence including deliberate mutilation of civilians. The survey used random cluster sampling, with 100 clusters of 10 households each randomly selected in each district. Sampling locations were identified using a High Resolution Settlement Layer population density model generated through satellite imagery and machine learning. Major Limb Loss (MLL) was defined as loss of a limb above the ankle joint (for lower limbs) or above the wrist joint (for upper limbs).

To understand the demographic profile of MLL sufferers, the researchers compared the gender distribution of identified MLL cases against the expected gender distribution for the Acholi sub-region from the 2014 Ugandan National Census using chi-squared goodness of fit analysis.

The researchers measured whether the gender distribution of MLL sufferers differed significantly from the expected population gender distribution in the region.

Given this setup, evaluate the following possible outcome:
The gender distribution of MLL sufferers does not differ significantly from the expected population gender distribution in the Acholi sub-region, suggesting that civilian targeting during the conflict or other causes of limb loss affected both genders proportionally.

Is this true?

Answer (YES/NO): NO